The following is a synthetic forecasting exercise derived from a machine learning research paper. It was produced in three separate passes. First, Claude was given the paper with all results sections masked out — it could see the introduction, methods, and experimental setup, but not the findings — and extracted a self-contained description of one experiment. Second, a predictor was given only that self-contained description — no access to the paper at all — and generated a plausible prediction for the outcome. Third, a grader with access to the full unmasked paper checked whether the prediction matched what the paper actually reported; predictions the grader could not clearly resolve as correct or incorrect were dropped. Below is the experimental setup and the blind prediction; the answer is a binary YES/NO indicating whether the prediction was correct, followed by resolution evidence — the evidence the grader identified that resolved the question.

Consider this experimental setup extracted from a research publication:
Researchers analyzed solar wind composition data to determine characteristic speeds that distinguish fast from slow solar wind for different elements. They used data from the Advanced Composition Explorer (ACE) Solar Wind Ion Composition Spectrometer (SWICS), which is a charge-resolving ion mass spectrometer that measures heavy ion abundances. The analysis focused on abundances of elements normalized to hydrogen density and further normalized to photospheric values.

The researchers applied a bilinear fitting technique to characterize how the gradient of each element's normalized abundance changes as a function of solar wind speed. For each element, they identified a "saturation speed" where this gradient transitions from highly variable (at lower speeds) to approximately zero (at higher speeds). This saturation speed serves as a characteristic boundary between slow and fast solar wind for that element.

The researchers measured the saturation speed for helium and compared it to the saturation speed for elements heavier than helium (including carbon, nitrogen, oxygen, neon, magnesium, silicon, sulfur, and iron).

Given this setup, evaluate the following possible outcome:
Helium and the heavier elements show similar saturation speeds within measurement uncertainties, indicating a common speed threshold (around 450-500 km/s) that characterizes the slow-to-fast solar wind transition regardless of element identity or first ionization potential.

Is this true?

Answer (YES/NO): NO